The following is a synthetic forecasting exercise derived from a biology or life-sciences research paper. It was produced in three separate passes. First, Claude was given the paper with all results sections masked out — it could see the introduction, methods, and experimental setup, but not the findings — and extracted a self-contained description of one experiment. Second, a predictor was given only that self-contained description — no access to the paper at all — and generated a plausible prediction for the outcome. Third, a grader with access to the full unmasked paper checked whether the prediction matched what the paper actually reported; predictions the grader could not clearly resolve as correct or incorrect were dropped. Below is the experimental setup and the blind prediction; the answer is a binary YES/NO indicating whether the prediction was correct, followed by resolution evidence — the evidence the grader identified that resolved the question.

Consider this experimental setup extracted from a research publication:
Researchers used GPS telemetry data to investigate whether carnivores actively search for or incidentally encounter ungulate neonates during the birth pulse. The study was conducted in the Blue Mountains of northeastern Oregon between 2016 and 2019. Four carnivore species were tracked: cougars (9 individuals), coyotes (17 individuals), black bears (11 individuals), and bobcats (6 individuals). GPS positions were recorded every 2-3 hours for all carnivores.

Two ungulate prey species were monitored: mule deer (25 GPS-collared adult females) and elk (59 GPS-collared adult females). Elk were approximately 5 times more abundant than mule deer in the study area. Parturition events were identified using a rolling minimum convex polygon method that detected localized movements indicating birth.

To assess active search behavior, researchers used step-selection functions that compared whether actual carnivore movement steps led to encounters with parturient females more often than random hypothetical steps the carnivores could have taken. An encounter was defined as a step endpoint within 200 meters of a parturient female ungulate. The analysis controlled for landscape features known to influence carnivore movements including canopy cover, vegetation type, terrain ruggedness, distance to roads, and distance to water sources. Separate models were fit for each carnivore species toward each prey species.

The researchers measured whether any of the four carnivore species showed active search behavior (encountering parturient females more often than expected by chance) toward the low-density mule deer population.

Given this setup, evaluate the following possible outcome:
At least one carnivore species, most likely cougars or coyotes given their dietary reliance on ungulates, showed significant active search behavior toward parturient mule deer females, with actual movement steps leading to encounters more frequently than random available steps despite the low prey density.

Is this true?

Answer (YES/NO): NO